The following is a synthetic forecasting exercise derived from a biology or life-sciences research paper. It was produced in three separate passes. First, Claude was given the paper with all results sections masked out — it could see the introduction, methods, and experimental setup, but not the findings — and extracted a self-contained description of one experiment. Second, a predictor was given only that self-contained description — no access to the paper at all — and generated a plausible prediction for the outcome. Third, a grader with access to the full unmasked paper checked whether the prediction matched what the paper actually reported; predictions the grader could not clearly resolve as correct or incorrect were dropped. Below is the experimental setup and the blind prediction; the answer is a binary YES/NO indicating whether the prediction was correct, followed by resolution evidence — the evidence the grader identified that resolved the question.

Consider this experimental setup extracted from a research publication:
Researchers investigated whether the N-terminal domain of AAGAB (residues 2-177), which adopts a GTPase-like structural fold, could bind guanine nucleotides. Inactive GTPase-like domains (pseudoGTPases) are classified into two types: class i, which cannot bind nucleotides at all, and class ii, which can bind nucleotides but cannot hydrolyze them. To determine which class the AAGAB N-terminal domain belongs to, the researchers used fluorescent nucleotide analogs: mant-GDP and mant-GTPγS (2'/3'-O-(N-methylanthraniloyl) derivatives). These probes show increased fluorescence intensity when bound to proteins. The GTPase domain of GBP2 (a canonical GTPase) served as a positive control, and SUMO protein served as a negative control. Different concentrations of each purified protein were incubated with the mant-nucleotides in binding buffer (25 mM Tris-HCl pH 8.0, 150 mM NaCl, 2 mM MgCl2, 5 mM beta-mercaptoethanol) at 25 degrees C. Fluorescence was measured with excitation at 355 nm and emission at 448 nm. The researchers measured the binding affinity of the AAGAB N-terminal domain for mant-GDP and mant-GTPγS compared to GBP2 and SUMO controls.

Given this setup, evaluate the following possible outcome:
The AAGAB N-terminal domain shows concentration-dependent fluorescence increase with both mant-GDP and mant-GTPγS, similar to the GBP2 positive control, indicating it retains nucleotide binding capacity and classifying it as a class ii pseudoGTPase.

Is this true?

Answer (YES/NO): NO